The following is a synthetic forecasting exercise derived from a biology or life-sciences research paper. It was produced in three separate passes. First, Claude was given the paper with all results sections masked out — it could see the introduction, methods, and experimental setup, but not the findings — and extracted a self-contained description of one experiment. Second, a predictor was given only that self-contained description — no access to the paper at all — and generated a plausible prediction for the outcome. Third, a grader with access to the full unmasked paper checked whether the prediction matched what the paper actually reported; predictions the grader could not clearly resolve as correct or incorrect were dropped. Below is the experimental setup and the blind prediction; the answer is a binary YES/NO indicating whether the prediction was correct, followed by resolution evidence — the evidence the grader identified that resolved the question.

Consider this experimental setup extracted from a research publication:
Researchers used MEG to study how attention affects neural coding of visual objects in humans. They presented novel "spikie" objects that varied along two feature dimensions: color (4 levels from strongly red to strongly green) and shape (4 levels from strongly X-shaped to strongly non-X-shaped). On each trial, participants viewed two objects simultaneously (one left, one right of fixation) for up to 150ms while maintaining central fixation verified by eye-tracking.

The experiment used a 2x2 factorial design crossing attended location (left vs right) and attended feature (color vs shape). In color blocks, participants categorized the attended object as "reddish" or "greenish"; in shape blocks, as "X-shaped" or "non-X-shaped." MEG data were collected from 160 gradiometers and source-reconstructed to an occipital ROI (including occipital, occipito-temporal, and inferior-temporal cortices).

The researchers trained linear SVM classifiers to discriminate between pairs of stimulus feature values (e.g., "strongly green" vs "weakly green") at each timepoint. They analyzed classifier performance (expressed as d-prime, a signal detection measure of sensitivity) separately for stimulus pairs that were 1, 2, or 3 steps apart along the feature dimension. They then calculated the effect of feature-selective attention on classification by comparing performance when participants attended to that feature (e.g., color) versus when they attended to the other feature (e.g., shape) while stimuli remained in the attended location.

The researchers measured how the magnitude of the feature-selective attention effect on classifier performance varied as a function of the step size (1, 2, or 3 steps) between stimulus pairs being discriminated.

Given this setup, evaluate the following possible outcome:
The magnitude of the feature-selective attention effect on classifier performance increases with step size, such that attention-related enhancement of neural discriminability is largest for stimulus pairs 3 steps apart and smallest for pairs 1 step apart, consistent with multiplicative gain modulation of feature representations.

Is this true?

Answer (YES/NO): NO